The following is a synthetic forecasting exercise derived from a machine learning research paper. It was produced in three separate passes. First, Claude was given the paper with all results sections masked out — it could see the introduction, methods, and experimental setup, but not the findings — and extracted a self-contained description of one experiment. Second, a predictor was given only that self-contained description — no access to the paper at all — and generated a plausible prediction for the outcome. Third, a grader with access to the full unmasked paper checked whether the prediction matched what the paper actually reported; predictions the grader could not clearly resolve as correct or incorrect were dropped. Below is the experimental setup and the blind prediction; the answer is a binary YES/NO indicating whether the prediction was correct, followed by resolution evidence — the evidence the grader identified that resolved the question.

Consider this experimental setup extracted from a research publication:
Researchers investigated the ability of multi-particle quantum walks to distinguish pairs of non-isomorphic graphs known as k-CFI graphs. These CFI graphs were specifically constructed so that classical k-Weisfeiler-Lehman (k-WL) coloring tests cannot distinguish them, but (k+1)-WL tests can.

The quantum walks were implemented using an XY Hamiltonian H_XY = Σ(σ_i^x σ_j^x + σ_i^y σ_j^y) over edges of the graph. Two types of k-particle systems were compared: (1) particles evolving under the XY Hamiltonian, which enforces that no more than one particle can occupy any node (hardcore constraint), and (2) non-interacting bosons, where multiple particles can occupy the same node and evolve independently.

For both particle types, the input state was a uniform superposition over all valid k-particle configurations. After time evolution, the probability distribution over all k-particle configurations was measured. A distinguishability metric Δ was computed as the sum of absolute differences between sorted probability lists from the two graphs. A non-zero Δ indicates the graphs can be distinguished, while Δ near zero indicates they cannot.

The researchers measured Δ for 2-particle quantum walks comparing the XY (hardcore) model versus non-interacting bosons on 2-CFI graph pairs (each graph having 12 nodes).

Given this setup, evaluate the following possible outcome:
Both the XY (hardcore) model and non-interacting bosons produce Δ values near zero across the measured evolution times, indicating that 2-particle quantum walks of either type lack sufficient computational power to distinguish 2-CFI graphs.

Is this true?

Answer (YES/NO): NO